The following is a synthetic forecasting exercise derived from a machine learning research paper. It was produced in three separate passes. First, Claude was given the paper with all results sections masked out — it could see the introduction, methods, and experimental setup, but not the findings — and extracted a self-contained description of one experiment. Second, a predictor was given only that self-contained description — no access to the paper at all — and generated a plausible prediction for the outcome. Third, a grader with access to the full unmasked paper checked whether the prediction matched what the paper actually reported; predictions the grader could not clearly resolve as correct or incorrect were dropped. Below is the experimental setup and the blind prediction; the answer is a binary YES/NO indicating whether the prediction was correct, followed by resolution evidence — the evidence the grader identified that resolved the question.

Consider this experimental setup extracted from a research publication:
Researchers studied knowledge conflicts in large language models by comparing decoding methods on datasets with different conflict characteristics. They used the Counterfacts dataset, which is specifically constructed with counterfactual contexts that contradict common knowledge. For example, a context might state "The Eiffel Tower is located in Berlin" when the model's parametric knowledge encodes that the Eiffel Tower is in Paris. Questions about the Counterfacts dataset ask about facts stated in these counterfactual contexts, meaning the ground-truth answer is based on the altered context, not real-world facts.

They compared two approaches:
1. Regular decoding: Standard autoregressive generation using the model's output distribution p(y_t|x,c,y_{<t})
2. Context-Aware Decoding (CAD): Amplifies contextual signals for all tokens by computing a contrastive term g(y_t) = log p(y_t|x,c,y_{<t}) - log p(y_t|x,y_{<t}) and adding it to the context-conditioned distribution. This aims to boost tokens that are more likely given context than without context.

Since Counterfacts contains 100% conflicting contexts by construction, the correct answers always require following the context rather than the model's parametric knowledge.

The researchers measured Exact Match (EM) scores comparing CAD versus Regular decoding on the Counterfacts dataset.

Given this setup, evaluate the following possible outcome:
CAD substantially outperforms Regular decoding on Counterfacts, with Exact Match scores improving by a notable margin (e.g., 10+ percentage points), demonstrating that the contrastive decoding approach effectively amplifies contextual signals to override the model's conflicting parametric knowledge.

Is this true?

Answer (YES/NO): NO